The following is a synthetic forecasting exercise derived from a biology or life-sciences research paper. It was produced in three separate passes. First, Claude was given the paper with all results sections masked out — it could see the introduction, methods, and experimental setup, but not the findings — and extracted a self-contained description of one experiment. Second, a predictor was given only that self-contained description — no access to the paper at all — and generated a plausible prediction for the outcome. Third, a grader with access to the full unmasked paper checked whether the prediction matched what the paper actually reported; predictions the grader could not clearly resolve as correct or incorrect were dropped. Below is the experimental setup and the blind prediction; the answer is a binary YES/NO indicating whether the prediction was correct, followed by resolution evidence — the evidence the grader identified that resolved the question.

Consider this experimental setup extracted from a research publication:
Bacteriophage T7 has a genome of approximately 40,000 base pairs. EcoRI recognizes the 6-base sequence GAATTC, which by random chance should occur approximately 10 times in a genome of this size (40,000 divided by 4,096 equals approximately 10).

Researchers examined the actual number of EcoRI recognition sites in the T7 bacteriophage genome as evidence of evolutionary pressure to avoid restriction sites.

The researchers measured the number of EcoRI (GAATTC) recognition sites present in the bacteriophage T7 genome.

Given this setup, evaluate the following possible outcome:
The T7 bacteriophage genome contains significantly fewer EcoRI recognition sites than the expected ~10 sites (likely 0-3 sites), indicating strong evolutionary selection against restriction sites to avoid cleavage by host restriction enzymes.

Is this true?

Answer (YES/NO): YES